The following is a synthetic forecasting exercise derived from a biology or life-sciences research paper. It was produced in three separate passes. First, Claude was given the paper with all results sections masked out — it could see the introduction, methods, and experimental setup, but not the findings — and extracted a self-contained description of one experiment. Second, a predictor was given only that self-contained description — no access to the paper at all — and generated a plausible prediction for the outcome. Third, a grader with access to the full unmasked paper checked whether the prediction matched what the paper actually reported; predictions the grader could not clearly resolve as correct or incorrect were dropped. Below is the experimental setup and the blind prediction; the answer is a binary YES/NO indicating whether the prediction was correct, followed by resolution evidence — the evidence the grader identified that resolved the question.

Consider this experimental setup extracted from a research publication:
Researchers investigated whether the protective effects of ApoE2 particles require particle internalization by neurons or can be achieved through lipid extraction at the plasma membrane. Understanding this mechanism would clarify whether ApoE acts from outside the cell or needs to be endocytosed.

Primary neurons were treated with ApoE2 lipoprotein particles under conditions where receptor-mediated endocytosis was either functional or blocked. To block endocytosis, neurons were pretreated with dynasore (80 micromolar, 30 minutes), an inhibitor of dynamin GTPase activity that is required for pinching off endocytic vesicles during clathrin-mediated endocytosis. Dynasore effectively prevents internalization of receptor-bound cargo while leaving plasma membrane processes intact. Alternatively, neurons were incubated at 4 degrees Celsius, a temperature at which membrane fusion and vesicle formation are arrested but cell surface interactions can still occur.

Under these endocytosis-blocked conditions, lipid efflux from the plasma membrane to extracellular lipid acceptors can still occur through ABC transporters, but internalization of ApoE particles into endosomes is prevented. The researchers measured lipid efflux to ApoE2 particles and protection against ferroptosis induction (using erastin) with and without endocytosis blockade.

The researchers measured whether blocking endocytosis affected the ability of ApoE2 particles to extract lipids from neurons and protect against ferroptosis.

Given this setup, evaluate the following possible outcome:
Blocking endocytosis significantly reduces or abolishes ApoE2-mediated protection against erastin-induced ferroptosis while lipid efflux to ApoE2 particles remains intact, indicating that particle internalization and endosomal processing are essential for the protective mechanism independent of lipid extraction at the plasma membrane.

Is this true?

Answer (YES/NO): NO